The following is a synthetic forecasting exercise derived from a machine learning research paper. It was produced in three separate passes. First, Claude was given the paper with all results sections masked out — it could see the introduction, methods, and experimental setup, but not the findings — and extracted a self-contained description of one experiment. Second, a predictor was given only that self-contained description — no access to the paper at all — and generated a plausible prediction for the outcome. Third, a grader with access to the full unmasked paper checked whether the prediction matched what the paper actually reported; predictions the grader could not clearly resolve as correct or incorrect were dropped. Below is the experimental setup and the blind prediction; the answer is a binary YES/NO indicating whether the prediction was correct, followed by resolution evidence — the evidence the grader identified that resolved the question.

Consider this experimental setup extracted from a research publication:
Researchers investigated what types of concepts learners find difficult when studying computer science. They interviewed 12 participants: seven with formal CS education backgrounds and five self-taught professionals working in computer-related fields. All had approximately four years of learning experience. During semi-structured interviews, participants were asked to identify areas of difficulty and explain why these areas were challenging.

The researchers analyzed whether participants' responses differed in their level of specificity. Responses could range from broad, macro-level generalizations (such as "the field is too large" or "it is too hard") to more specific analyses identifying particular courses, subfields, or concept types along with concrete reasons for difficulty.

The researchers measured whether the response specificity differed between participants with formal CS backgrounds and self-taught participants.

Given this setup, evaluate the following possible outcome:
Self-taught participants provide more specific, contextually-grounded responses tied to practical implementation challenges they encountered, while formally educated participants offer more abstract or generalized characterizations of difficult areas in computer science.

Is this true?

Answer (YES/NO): NO